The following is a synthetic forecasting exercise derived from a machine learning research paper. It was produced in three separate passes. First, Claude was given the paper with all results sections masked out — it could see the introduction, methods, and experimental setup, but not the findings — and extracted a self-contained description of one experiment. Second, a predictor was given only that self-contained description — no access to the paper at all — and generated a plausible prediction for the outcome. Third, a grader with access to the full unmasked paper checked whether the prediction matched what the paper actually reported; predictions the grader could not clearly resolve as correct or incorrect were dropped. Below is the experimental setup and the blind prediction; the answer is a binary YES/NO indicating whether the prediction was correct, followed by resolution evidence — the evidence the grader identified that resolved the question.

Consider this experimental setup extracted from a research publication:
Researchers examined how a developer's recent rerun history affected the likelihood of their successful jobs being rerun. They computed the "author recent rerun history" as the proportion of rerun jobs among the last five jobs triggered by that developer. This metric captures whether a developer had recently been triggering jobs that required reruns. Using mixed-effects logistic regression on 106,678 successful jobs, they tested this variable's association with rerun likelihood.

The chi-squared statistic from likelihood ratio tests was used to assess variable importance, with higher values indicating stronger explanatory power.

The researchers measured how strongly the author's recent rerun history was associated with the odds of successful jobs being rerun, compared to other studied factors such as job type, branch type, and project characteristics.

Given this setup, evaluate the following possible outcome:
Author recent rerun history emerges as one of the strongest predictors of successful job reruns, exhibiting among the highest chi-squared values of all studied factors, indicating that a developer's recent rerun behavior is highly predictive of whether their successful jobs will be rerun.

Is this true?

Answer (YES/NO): YES